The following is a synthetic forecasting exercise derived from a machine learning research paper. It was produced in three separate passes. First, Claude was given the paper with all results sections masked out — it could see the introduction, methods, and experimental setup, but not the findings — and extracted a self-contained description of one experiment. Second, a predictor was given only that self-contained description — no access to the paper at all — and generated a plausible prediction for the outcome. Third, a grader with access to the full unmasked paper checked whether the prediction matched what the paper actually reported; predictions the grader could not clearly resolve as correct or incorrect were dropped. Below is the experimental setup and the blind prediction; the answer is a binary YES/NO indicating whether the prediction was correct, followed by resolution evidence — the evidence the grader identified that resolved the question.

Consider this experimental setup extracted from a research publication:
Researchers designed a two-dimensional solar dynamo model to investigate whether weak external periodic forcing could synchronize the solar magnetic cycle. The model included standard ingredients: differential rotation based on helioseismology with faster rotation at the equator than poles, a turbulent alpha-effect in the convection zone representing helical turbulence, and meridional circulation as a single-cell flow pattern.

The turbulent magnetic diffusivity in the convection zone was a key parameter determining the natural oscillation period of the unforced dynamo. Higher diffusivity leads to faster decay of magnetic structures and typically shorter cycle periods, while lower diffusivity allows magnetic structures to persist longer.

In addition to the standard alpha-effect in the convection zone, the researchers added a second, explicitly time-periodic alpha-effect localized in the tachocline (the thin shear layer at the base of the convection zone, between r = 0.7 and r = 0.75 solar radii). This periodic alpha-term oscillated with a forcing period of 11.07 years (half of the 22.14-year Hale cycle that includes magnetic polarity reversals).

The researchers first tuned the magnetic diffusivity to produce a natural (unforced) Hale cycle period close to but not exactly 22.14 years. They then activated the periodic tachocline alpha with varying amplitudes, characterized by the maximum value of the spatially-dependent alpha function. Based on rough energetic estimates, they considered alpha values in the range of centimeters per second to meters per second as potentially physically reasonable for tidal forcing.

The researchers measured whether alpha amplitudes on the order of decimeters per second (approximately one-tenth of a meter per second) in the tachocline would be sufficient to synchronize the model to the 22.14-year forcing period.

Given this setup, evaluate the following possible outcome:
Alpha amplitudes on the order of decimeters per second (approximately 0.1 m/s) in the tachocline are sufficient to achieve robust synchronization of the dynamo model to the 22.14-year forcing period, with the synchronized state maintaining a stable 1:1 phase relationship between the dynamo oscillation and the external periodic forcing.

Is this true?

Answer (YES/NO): YES